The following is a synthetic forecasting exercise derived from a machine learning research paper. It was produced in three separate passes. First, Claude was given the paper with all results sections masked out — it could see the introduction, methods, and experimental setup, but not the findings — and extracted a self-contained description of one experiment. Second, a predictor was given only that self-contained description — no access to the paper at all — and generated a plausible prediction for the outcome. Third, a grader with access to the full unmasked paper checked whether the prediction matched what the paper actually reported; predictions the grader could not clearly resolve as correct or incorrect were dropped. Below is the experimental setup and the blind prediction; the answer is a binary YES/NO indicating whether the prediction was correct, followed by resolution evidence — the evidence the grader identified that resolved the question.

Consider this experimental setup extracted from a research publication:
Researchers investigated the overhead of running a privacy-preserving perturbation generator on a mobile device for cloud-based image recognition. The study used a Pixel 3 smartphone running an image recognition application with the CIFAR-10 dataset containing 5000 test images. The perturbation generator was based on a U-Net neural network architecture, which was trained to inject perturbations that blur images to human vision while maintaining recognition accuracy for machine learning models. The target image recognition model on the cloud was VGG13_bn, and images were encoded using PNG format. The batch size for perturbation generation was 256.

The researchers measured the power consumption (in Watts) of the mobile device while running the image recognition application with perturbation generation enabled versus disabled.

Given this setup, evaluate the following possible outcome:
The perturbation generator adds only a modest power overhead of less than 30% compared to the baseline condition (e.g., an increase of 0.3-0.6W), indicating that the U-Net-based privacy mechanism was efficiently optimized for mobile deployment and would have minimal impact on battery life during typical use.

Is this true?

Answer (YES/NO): NO